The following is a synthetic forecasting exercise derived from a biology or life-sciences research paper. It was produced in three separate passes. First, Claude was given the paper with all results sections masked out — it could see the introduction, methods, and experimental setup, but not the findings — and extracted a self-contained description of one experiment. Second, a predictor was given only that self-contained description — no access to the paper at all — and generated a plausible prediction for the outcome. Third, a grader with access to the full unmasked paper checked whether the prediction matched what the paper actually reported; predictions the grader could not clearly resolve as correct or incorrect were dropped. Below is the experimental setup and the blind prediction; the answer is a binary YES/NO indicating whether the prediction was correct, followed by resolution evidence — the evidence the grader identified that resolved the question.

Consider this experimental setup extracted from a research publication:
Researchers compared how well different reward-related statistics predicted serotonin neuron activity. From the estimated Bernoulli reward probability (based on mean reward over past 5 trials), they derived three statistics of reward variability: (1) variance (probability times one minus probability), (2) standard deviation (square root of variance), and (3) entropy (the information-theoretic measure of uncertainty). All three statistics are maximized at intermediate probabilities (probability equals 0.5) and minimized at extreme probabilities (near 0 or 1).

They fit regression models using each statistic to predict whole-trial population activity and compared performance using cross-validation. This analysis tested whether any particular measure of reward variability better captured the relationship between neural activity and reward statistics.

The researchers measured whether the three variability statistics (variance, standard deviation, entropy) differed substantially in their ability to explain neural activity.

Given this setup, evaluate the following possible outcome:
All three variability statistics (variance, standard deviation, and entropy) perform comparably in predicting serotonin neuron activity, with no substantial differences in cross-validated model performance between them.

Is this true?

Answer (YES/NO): YES